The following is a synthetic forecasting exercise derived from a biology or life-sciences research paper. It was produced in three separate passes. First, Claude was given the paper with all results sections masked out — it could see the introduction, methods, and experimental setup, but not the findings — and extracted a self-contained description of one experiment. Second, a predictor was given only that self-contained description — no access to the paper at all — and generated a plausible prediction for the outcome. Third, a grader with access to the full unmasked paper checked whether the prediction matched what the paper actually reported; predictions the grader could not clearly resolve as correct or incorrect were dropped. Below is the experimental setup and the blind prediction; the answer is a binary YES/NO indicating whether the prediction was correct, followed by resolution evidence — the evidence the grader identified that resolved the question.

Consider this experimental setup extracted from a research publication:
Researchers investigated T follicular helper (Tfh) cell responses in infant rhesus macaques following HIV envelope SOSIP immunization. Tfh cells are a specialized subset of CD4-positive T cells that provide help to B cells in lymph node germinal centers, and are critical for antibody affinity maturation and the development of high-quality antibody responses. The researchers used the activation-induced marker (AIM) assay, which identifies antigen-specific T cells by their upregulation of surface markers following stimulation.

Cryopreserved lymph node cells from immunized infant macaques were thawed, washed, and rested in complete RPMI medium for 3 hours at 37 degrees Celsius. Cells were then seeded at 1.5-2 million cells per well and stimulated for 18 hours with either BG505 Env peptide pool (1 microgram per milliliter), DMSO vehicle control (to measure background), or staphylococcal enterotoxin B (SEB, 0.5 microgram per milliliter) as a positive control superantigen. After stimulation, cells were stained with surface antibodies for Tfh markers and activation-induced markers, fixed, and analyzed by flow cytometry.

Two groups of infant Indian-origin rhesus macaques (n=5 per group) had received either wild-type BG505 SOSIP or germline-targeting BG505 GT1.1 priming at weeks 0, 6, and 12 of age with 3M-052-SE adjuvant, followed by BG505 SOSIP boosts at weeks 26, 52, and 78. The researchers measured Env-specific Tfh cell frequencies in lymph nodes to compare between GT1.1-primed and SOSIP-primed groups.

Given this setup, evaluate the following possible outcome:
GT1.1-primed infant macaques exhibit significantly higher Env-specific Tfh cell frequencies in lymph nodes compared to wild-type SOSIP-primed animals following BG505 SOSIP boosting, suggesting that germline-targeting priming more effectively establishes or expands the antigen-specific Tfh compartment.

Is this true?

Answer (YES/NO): NO